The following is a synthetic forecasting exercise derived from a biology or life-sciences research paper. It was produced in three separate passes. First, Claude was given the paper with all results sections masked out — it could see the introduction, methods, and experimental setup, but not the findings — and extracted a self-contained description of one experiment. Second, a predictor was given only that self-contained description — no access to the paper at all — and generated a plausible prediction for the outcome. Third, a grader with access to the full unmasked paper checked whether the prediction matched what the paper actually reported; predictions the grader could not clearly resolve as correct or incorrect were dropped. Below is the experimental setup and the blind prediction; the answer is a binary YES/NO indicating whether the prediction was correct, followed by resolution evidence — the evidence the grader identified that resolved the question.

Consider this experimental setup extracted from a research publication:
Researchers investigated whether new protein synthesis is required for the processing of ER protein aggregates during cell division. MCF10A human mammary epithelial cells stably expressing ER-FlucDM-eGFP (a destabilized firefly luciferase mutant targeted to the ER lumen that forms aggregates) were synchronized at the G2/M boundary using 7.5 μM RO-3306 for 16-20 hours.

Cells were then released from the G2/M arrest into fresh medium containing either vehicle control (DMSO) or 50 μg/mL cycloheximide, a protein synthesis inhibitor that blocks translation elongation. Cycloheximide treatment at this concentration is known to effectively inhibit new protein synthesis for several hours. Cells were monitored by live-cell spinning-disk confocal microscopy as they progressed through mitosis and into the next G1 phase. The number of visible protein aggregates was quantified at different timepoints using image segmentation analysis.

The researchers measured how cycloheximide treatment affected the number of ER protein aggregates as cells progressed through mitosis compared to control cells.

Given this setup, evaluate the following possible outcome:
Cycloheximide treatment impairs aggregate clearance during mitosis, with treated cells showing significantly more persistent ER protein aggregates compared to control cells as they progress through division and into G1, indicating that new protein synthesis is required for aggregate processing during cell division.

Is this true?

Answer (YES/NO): NO